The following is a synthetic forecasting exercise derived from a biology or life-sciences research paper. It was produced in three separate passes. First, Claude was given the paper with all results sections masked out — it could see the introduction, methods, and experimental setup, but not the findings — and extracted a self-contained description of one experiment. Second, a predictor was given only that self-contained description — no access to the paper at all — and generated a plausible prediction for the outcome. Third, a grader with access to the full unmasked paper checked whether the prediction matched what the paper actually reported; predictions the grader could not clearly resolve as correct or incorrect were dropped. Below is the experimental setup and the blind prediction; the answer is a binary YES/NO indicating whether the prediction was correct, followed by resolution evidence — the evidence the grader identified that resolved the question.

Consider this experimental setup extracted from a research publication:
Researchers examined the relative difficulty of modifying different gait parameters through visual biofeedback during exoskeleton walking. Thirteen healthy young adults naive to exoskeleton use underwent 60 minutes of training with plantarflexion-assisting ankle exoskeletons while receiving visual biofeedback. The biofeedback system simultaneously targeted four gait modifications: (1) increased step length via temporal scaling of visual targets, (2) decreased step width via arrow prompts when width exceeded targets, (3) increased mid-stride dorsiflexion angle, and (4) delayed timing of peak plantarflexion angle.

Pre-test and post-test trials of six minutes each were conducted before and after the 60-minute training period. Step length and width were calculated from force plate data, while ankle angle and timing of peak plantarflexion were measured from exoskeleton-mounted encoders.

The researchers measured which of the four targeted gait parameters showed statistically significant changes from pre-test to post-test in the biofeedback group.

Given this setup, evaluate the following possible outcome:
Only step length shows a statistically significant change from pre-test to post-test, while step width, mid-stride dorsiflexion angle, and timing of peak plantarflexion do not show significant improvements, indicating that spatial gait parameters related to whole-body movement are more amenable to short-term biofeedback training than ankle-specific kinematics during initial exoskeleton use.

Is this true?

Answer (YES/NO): NO